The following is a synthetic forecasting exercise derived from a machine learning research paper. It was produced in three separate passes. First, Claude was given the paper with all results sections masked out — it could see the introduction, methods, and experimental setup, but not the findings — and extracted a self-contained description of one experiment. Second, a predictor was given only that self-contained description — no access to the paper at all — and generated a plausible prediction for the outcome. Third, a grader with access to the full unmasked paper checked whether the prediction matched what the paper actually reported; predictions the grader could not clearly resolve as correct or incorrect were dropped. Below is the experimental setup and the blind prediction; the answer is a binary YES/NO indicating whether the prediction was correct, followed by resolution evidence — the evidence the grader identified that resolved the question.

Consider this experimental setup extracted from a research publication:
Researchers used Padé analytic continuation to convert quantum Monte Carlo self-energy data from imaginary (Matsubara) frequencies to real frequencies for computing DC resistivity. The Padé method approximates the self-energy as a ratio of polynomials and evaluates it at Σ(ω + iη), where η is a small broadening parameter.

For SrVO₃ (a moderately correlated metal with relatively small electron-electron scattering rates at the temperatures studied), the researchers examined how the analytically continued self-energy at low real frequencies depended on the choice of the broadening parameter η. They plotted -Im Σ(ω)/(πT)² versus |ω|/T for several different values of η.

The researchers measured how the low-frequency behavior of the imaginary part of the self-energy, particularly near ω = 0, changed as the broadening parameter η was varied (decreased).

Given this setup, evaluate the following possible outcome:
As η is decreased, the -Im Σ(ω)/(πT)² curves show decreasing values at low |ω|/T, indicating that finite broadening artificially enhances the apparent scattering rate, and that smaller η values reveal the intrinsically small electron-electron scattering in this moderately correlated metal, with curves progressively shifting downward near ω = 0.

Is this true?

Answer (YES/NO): NO